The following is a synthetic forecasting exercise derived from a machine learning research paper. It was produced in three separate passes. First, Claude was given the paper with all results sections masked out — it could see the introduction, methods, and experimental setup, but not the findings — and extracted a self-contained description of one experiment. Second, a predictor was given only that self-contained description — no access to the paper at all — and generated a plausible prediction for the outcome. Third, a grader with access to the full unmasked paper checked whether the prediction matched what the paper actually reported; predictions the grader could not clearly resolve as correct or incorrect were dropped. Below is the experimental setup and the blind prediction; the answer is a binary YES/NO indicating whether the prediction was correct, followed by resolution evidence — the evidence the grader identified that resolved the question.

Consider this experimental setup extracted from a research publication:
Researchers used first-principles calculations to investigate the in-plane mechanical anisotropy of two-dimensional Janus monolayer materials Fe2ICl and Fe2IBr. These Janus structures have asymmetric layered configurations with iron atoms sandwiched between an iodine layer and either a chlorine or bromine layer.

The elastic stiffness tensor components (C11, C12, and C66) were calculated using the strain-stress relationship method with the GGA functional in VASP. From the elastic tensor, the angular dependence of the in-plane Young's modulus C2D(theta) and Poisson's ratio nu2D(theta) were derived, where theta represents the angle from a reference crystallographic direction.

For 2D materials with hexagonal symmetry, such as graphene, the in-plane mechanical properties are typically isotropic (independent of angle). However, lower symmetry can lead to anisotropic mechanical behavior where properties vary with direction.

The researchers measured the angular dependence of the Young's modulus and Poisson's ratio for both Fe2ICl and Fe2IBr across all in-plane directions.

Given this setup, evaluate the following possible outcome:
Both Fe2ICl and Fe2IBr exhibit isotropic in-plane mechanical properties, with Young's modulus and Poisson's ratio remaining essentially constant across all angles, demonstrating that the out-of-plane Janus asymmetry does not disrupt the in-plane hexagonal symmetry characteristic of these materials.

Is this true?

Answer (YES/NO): NO